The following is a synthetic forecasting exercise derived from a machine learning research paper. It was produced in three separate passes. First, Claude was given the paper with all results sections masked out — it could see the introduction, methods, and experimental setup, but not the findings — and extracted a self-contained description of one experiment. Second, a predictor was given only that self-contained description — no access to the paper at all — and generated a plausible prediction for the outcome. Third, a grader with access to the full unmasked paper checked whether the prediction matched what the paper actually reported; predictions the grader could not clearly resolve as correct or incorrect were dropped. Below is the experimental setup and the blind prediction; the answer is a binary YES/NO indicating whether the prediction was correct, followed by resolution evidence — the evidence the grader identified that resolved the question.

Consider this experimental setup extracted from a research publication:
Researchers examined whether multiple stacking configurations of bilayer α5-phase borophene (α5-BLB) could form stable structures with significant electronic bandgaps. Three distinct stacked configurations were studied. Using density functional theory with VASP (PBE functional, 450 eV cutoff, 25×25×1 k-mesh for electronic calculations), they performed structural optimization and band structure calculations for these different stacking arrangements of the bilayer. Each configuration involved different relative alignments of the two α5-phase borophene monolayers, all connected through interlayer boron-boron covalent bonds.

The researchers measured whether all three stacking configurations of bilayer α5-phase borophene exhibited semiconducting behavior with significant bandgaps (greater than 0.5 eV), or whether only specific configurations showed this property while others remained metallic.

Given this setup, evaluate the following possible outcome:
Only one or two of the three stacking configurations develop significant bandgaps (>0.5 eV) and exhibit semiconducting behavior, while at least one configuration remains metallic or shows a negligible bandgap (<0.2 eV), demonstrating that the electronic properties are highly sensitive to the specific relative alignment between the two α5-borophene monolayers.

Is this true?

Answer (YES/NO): NO